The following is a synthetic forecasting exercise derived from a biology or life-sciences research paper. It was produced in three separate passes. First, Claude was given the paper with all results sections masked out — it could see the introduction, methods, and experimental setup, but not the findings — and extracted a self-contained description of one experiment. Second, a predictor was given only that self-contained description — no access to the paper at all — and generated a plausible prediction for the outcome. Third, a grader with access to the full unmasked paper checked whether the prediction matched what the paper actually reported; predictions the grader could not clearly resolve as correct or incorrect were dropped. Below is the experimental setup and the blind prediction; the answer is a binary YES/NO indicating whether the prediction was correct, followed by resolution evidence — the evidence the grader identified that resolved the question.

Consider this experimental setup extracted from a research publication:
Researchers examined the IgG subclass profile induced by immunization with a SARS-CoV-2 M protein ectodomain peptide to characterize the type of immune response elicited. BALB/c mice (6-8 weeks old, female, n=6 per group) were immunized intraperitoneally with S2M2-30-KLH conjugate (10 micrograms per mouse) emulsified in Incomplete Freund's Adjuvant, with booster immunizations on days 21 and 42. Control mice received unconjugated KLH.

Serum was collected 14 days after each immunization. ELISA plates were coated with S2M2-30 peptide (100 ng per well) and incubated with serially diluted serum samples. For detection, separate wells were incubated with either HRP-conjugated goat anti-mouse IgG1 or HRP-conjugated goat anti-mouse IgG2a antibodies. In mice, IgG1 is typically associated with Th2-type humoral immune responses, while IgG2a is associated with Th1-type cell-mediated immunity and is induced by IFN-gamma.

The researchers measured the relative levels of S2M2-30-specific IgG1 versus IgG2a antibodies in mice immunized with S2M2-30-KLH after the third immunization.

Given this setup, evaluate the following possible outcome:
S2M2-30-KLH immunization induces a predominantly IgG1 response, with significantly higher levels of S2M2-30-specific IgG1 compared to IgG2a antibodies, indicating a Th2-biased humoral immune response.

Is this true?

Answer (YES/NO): YES